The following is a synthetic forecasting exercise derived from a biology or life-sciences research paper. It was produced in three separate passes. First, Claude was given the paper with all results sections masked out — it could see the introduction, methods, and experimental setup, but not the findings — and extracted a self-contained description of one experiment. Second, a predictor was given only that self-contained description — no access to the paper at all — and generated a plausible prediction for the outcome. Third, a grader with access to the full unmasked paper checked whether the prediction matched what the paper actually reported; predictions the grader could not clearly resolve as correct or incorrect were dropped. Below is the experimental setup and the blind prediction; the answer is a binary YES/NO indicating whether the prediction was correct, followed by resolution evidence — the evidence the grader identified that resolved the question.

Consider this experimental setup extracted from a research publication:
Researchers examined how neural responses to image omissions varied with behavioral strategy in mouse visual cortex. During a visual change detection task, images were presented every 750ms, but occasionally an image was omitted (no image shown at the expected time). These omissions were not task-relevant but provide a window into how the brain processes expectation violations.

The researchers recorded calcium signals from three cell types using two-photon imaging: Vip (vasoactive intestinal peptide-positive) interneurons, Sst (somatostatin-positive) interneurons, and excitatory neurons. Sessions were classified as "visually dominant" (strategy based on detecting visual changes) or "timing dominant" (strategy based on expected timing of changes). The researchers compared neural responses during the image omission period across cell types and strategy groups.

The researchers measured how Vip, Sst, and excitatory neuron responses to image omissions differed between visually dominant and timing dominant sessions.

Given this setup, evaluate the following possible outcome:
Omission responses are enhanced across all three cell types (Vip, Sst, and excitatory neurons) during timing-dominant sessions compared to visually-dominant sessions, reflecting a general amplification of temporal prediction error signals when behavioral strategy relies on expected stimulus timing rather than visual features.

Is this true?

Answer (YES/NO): NO